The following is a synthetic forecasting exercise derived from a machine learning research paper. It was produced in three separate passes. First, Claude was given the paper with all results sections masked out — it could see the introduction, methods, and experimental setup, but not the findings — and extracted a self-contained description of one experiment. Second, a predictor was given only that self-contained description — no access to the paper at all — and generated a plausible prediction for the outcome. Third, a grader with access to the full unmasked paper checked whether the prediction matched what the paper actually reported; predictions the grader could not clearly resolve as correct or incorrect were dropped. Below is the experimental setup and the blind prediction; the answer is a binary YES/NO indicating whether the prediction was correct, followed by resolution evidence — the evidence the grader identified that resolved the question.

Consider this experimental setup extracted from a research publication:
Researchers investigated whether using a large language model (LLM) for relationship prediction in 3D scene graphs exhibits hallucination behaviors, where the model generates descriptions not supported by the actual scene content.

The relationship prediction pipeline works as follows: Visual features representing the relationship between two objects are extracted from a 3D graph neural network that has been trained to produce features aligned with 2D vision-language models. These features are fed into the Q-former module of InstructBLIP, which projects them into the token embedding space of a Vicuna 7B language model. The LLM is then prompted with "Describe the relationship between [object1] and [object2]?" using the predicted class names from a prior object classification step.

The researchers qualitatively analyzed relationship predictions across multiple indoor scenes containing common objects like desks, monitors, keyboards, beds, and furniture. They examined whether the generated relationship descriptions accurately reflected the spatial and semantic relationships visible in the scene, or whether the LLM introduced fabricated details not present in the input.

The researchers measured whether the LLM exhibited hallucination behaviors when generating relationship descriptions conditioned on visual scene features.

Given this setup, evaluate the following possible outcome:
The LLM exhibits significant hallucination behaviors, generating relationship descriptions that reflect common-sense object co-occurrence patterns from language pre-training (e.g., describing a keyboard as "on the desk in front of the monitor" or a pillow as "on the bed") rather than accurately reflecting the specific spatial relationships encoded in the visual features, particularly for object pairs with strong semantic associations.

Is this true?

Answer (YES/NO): NO